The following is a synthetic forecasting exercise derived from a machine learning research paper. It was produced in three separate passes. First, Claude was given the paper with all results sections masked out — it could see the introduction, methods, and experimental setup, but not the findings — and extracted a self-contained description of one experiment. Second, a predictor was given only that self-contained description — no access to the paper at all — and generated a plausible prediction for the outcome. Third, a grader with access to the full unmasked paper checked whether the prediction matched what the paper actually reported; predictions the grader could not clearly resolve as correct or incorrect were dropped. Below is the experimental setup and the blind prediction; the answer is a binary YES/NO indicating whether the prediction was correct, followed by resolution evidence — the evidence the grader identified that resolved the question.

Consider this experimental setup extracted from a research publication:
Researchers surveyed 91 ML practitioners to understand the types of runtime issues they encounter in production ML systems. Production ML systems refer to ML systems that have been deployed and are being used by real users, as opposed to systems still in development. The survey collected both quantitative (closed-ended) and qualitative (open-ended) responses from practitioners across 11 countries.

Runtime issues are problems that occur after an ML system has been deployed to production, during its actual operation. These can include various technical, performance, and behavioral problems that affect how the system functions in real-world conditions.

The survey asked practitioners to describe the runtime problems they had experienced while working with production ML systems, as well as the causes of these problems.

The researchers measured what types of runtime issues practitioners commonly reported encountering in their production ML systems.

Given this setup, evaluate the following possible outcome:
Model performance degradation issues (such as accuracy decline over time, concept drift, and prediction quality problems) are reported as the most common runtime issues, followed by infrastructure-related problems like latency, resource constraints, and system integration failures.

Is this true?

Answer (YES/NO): NO